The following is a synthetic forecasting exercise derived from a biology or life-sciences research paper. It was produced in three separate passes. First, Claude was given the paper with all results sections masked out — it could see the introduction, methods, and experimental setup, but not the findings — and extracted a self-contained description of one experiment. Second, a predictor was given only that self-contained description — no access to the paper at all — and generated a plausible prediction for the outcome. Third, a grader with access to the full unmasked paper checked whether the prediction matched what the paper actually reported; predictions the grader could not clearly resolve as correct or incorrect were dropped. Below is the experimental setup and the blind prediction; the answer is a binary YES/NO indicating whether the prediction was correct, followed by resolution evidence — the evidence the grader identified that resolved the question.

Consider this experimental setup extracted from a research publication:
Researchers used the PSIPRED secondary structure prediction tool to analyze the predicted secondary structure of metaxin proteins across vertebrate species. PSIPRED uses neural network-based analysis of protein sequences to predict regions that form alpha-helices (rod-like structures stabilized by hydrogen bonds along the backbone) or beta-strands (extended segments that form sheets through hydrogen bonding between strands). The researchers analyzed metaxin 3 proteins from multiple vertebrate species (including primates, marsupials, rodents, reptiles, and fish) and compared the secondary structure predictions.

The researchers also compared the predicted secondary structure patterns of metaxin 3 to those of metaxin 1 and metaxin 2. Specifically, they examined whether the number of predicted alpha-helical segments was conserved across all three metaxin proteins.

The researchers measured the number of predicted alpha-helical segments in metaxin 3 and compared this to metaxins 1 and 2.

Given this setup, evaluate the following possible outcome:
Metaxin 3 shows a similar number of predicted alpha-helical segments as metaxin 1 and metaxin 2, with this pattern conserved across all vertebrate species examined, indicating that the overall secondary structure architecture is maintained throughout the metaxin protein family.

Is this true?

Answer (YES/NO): YES